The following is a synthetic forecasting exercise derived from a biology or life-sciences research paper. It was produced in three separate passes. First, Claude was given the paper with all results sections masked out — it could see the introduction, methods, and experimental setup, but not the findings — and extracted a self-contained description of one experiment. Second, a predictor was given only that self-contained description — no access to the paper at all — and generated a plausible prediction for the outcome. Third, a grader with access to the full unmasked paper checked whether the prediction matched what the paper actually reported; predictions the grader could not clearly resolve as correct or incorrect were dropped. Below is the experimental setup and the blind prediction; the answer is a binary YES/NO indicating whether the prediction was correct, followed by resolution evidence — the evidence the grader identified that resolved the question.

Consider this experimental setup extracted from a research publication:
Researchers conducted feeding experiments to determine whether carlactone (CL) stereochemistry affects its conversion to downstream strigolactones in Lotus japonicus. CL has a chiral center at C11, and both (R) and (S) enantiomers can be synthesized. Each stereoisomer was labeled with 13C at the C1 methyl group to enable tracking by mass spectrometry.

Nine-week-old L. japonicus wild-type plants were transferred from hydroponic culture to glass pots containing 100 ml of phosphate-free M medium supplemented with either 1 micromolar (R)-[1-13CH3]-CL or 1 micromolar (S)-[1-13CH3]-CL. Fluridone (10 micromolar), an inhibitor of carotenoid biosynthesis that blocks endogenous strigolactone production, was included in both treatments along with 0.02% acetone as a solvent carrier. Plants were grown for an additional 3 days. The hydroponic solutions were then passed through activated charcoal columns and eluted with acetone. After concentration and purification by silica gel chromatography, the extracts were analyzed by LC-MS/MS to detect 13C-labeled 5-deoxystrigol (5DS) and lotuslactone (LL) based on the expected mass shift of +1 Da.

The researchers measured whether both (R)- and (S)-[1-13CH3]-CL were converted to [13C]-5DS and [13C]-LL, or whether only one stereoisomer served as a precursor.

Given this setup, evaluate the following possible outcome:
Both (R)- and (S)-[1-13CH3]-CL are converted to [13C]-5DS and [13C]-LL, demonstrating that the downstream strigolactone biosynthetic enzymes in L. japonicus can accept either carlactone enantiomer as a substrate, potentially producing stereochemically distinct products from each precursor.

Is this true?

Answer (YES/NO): NO